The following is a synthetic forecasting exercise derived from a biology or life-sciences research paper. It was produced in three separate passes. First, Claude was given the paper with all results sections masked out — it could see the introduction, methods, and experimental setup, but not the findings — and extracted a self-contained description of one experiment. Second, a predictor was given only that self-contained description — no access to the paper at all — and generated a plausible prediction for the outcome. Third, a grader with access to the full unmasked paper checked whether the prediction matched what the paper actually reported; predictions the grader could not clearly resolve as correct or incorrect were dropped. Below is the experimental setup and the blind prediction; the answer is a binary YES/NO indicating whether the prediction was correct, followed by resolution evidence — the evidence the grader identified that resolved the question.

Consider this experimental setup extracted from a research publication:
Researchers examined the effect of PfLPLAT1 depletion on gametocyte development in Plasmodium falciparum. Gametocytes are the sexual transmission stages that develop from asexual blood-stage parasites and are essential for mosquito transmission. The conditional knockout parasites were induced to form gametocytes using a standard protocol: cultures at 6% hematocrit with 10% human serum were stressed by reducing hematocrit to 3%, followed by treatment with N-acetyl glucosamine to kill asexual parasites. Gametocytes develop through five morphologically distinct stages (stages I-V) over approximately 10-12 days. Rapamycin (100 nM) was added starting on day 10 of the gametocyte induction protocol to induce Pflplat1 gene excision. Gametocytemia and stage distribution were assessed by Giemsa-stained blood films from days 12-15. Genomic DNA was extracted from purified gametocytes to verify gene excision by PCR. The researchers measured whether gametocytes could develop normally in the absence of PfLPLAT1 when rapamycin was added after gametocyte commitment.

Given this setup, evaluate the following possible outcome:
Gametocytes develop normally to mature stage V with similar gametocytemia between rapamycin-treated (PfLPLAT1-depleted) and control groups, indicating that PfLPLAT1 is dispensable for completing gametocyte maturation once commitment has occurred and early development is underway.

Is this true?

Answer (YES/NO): YES